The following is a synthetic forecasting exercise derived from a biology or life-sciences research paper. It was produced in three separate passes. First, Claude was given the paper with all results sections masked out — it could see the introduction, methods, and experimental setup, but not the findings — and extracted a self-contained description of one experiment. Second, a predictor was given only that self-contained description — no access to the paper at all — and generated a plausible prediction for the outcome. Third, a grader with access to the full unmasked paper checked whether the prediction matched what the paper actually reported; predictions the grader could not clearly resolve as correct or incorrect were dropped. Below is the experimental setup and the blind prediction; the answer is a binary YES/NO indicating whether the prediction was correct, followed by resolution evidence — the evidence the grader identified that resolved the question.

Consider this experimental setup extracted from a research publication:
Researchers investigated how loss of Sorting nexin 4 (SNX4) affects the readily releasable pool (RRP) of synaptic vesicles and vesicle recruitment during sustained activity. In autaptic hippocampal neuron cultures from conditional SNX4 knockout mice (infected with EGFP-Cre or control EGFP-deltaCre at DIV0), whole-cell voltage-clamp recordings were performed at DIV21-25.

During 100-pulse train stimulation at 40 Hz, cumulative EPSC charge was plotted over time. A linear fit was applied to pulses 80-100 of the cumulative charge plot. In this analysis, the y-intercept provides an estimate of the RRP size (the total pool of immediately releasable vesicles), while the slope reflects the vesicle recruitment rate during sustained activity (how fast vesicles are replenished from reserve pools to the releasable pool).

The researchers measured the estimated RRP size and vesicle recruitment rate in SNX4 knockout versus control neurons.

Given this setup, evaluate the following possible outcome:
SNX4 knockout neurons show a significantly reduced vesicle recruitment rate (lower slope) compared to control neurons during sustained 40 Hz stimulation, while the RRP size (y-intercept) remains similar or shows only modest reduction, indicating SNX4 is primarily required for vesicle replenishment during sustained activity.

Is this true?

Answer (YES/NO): NO